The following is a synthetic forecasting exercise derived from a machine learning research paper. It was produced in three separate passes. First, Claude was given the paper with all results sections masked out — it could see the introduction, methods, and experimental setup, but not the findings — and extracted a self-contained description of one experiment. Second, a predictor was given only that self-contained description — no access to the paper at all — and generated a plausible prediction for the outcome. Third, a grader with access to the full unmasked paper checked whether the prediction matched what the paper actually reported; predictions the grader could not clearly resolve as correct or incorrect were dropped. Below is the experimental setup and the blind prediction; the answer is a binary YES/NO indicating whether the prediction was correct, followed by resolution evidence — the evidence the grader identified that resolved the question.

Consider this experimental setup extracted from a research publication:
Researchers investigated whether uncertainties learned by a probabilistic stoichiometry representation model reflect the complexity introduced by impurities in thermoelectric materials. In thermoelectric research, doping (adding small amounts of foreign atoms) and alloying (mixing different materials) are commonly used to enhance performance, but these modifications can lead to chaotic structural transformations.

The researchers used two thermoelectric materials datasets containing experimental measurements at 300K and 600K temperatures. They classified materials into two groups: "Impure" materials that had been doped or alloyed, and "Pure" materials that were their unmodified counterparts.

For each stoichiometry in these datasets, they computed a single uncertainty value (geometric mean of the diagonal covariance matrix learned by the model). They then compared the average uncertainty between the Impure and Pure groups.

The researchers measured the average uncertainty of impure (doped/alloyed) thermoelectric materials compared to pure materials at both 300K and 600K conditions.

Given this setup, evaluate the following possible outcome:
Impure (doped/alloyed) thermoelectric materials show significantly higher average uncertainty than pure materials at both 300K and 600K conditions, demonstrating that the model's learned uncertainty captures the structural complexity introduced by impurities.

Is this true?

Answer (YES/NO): YES